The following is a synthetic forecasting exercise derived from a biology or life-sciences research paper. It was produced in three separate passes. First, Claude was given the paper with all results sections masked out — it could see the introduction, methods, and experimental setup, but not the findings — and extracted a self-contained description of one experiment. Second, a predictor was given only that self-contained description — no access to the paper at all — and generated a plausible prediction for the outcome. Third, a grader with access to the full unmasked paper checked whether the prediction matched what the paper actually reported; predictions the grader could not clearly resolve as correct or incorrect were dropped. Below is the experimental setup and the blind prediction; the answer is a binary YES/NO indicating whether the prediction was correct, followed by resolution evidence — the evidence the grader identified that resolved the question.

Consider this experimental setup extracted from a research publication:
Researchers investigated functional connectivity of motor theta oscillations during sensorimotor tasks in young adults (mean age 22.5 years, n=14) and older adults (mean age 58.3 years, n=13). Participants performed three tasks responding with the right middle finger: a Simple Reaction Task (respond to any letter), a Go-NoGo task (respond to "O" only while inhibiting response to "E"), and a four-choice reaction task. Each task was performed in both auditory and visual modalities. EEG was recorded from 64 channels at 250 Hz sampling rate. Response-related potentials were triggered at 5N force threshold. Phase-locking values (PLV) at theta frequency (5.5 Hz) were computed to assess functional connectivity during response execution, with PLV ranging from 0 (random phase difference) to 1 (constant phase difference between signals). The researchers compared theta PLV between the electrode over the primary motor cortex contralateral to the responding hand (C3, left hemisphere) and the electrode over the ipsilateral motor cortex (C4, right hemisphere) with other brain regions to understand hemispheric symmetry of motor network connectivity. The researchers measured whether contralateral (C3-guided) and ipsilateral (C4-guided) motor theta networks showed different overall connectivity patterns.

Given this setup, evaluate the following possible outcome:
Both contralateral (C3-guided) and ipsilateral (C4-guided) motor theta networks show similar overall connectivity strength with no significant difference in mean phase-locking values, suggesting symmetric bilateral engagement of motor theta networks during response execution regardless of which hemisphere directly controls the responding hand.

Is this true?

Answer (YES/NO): NO